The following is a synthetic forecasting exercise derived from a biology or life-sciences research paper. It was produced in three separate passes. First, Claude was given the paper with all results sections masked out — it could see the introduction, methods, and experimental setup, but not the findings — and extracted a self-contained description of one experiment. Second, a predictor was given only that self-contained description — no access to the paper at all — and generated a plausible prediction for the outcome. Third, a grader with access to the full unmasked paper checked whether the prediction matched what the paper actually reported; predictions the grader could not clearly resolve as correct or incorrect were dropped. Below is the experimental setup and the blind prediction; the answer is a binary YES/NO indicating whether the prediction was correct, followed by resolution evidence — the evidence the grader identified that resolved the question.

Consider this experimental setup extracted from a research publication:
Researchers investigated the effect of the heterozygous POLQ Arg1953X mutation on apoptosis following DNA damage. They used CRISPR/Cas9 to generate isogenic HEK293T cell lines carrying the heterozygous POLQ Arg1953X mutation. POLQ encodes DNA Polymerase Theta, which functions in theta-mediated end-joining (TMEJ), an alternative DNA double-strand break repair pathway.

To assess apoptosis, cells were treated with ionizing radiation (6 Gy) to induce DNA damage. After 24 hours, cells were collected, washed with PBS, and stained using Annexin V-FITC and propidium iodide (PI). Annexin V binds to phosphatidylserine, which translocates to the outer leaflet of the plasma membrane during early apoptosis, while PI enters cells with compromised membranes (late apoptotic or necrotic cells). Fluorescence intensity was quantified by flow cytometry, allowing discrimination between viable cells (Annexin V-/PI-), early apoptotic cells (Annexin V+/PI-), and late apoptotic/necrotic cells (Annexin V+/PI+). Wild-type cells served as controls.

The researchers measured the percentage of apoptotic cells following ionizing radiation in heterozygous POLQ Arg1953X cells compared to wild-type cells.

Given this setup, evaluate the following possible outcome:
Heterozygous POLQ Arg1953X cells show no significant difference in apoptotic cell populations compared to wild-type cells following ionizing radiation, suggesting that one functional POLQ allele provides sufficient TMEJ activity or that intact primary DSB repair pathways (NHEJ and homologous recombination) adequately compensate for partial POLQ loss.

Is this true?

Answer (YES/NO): NO